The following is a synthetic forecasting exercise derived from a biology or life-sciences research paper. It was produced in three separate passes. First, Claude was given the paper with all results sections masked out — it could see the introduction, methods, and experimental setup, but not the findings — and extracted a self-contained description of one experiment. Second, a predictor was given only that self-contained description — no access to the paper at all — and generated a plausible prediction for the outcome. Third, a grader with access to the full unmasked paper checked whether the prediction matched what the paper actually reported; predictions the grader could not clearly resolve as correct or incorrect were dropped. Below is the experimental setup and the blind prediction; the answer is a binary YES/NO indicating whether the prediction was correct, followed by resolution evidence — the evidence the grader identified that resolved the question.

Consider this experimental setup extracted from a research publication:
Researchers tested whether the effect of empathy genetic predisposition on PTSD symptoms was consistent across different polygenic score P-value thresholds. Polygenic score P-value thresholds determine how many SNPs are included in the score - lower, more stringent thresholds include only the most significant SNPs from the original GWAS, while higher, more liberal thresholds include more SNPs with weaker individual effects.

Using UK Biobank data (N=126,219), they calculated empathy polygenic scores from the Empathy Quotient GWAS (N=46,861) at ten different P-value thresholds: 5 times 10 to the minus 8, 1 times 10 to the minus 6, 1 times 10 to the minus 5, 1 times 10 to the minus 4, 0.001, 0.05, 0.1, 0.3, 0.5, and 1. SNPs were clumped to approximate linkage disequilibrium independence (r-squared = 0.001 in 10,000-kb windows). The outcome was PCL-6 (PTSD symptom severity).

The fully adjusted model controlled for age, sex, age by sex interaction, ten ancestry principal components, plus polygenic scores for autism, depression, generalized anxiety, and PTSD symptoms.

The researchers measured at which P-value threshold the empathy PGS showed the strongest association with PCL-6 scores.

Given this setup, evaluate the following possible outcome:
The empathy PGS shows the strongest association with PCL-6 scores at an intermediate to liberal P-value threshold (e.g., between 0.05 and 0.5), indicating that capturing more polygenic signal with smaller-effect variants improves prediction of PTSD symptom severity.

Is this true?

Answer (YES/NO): NO